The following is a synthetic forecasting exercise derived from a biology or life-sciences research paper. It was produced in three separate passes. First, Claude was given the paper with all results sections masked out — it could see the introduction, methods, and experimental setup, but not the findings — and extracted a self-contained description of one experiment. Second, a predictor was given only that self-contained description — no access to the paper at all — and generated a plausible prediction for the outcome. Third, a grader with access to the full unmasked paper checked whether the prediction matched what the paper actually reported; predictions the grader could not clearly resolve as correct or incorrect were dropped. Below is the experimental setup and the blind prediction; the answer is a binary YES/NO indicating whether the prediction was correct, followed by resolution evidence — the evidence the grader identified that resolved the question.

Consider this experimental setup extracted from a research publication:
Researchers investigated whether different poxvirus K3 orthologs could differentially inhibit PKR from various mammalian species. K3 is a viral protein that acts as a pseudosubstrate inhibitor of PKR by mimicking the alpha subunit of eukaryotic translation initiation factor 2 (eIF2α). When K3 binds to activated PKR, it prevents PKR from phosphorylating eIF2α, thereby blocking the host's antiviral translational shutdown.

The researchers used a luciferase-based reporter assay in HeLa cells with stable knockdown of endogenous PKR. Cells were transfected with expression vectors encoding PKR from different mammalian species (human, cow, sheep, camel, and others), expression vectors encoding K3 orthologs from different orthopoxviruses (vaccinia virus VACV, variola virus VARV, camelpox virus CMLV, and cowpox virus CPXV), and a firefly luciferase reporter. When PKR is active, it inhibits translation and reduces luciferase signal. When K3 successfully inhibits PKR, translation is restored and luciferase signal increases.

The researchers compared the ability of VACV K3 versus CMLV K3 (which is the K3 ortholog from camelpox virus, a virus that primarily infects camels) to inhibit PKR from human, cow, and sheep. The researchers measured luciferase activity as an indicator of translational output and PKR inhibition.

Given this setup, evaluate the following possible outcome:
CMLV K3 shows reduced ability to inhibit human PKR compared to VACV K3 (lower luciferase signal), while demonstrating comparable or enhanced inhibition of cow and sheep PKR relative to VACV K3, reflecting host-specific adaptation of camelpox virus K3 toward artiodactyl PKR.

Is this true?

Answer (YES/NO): NO